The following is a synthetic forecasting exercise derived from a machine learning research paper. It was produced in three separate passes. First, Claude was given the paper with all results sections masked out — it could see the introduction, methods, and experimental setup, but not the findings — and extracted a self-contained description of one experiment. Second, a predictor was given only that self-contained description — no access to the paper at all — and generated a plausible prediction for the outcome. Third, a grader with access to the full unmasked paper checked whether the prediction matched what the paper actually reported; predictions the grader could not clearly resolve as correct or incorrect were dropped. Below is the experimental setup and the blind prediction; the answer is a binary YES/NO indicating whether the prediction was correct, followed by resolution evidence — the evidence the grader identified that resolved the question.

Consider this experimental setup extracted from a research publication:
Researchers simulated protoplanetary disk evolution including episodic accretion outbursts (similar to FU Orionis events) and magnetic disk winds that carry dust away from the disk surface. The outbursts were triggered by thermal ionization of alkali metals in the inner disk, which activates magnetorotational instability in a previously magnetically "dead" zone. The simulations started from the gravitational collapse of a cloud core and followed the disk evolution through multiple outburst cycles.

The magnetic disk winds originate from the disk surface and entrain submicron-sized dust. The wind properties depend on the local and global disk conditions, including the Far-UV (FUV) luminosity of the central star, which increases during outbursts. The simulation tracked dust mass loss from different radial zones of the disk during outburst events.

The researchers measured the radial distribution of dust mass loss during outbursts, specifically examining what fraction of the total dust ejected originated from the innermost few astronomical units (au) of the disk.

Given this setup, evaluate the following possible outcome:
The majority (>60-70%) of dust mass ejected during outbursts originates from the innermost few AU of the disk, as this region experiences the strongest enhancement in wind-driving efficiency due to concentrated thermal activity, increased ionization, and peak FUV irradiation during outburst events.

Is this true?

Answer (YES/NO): YES